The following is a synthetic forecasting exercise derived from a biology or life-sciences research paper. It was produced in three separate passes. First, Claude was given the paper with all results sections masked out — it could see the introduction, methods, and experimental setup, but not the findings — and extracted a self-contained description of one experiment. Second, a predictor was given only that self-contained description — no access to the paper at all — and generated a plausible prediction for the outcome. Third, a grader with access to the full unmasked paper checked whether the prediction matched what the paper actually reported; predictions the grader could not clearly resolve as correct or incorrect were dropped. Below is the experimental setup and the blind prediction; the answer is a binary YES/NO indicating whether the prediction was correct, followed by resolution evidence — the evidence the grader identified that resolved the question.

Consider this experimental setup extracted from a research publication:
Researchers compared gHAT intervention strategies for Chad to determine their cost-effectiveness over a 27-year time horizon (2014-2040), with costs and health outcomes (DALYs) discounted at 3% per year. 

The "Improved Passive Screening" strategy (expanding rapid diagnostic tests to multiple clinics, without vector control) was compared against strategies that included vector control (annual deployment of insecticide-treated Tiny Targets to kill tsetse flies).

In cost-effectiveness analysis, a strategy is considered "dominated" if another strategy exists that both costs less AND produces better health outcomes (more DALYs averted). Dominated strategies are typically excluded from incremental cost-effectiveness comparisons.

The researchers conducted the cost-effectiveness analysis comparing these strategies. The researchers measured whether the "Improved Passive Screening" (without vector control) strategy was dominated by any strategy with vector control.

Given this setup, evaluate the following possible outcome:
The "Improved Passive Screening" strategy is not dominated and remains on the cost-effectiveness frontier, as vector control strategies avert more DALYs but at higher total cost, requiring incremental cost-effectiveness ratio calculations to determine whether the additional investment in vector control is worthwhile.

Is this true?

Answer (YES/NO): NO